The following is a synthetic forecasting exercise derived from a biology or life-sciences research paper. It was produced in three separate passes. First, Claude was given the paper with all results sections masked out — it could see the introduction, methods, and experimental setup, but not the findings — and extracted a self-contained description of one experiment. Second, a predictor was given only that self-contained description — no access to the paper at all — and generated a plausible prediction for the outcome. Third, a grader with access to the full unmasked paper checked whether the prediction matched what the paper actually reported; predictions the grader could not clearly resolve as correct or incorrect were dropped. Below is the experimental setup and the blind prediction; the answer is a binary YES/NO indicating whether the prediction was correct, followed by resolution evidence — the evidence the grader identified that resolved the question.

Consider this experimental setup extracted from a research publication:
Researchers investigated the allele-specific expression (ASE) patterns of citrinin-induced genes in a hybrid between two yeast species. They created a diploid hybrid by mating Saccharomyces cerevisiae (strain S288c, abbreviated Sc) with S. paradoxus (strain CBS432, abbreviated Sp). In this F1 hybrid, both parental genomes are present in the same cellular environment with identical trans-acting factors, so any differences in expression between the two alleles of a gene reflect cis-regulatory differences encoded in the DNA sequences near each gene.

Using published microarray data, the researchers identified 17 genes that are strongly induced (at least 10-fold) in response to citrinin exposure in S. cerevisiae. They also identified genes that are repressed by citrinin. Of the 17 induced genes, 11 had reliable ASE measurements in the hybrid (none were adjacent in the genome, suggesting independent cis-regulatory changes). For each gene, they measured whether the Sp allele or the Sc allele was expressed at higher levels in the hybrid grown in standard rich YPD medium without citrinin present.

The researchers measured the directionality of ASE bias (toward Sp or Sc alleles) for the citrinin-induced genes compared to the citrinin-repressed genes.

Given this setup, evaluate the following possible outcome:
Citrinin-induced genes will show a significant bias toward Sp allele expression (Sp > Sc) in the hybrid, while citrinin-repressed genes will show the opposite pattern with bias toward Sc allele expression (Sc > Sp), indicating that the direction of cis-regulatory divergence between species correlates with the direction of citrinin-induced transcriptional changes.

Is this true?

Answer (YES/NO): NO